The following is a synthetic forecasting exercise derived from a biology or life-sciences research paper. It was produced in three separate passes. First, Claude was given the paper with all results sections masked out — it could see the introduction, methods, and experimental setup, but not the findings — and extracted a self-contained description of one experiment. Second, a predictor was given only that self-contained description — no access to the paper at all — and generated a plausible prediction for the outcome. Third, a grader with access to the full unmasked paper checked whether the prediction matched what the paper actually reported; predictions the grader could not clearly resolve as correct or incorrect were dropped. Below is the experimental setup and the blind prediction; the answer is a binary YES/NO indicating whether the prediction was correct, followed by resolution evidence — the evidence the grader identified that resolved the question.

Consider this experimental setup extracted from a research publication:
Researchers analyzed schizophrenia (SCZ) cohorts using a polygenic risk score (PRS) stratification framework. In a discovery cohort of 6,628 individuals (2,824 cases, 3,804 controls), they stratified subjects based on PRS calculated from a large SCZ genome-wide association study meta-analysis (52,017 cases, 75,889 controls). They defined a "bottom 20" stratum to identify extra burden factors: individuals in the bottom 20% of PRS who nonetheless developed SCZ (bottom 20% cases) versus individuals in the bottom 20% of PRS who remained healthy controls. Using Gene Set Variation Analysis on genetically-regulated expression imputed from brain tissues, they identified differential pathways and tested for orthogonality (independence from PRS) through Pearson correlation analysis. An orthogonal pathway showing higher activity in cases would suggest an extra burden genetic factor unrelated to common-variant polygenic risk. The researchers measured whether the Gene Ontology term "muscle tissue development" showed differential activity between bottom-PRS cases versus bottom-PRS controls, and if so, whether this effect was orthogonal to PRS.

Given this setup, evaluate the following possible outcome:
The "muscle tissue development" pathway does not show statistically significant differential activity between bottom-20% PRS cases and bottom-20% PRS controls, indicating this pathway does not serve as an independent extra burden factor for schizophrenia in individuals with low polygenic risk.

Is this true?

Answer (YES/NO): NO